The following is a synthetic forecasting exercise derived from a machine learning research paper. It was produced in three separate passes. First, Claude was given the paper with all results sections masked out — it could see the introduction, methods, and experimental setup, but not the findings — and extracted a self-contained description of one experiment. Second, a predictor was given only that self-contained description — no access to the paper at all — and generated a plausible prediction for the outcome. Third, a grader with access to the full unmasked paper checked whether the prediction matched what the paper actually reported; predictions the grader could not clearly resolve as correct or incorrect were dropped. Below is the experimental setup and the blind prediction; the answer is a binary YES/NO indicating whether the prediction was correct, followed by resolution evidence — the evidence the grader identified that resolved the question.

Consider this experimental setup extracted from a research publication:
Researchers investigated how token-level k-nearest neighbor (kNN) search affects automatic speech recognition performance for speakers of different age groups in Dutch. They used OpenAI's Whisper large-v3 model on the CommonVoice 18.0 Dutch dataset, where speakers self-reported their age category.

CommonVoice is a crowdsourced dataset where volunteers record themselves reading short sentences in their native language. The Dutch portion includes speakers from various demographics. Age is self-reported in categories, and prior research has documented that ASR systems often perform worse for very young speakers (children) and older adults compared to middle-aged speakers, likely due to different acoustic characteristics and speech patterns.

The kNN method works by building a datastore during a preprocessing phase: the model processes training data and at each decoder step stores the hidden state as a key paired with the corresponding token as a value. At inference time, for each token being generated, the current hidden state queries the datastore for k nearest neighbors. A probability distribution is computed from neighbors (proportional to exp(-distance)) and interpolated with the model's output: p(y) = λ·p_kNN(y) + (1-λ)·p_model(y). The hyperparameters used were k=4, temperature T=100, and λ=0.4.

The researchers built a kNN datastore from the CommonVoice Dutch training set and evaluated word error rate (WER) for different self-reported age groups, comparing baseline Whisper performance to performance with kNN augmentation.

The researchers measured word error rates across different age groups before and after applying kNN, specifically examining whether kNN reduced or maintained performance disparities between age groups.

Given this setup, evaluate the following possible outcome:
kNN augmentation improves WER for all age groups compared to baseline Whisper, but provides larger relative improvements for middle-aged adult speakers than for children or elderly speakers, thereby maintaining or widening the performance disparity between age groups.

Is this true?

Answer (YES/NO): NO